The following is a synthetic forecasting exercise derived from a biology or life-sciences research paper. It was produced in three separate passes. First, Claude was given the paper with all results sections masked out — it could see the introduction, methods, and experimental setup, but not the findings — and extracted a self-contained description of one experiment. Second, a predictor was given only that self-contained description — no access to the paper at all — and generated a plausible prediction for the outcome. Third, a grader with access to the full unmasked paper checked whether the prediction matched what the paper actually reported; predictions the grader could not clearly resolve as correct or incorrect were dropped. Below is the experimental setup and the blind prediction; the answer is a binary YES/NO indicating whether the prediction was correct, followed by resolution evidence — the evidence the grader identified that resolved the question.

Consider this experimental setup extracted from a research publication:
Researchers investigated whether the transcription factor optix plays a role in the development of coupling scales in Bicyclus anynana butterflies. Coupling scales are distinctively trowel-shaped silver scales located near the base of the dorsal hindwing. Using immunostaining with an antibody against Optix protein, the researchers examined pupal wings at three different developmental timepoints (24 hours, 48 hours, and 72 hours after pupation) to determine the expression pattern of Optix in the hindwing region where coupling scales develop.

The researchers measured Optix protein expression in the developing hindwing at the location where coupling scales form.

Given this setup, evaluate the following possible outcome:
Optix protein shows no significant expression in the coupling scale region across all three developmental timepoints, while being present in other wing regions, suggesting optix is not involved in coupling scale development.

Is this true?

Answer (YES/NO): NO